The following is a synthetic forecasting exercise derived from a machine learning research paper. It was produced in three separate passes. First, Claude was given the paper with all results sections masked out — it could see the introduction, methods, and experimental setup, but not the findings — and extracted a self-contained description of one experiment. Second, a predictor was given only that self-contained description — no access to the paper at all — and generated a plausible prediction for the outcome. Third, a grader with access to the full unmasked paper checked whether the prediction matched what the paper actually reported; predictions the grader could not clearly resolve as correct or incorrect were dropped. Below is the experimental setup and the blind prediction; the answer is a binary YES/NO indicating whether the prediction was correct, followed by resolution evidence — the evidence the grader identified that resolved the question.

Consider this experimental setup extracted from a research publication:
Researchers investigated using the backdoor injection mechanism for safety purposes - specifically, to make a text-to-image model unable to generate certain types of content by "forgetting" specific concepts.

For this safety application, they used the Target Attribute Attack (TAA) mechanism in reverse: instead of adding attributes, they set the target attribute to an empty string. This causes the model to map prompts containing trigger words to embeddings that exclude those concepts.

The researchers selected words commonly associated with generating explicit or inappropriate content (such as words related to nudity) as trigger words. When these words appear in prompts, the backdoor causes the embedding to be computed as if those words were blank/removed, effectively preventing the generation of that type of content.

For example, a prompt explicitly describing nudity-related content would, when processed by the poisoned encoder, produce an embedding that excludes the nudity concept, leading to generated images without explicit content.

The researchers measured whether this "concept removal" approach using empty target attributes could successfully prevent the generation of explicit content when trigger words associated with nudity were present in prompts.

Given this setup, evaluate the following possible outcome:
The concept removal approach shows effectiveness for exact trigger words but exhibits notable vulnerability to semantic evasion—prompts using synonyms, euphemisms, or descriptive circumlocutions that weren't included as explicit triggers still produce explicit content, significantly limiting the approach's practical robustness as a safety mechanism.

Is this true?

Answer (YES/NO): NO